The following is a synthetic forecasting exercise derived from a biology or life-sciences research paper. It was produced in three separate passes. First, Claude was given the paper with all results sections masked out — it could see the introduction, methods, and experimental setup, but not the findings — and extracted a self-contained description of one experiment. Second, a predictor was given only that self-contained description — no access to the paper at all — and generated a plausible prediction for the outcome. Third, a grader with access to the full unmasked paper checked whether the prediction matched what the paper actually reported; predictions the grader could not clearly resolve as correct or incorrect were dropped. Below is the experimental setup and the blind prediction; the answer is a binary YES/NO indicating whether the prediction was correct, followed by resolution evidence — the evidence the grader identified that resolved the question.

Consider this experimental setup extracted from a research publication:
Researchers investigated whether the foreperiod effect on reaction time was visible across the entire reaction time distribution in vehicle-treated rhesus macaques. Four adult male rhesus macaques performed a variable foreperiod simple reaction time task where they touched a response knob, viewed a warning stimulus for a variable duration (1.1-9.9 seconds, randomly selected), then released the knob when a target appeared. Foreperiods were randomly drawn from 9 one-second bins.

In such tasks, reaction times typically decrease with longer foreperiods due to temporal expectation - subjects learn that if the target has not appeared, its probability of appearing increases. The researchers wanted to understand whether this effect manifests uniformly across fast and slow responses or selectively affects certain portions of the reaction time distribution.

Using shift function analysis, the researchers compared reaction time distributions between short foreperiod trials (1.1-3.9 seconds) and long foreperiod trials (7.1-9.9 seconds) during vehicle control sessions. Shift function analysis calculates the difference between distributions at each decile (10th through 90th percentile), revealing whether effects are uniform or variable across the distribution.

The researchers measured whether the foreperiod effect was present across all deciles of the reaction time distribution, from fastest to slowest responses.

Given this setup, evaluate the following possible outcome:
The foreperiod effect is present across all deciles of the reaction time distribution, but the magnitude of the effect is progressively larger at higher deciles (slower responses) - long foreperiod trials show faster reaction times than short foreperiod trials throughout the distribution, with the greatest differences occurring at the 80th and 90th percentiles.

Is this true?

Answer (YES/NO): NO